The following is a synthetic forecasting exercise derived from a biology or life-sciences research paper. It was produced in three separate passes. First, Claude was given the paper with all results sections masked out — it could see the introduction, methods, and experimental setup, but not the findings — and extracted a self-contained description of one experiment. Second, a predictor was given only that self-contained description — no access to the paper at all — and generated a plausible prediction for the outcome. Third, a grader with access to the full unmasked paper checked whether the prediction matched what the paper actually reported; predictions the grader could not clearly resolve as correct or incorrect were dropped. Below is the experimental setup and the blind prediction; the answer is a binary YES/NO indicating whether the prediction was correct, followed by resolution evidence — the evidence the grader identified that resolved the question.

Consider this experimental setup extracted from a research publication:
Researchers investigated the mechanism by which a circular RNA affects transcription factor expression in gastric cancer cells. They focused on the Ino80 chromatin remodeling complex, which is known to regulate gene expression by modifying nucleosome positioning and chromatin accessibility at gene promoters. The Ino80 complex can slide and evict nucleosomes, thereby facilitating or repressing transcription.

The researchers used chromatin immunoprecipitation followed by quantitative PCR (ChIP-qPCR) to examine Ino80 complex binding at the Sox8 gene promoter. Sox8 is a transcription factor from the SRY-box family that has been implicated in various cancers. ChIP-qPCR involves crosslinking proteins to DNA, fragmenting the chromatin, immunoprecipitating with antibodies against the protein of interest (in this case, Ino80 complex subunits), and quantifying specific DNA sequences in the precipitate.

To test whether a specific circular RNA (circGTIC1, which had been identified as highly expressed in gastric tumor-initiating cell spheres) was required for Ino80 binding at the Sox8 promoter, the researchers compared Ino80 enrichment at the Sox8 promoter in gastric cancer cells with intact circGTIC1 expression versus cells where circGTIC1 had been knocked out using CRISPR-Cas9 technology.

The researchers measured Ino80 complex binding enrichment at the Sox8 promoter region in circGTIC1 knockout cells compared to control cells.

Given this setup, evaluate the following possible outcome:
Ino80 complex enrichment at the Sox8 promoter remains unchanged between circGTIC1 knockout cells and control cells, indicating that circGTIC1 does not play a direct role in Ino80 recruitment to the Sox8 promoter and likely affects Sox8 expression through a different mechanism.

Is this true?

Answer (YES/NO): NO